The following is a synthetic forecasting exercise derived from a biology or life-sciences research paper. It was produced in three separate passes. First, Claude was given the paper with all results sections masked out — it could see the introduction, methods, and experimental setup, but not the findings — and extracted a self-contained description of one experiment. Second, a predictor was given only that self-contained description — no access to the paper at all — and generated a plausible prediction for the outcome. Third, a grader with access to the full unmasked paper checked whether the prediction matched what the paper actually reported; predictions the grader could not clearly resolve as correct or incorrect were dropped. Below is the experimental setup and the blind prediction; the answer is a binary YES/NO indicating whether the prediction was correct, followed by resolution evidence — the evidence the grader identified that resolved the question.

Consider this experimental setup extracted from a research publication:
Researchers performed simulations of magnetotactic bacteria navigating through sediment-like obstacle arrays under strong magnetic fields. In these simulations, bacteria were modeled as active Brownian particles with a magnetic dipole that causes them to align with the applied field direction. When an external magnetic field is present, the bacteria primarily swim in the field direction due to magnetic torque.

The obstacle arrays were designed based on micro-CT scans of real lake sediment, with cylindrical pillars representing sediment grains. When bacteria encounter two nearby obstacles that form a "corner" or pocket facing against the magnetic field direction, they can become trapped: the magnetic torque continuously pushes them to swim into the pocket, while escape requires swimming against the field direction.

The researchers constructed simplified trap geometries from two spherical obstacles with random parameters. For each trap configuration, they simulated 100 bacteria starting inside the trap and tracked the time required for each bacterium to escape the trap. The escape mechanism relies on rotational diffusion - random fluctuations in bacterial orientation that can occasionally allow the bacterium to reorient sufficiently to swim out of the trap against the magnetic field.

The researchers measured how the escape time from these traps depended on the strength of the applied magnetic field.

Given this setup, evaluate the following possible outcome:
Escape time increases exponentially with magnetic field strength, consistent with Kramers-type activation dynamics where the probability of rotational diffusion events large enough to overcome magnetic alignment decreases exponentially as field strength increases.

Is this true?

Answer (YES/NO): YES